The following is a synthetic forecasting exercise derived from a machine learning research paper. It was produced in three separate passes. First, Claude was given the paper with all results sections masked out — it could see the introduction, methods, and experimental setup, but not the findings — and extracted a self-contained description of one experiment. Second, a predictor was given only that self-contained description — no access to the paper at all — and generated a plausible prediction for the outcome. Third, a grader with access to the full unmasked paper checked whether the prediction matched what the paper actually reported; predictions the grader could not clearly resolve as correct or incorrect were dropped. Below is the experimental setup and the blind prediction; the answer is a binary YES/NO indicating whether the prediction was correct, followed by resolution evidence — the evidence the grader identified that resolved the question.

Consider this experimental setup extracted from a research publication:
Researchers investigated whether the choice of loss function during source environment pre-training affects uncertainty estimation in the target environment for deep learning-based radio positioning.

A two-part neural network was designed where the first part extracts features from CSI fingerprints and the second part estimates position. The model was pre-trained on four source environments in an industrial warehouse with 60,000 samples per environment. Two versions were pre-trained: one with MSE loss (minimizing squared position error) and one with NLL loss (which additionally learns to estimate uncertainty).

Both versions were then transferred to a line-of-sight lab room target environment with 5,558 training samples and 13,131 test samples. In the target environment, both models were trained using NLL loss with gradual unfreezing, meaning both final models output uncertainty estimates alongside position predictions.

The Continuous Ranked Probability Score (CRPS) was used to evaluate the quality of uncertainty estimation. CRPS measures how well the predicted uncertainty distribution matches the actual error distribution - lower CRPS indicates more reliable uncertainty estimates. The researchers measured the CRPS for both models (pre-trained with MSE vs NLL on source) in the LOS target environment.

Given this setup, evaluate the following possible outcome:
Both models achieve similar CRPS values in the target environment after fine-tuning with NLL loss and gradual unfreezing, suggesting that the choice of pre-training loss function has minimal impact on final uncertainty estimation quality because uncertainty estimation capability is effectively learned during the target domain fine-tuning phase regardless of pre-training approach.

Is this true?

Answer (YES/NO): NO